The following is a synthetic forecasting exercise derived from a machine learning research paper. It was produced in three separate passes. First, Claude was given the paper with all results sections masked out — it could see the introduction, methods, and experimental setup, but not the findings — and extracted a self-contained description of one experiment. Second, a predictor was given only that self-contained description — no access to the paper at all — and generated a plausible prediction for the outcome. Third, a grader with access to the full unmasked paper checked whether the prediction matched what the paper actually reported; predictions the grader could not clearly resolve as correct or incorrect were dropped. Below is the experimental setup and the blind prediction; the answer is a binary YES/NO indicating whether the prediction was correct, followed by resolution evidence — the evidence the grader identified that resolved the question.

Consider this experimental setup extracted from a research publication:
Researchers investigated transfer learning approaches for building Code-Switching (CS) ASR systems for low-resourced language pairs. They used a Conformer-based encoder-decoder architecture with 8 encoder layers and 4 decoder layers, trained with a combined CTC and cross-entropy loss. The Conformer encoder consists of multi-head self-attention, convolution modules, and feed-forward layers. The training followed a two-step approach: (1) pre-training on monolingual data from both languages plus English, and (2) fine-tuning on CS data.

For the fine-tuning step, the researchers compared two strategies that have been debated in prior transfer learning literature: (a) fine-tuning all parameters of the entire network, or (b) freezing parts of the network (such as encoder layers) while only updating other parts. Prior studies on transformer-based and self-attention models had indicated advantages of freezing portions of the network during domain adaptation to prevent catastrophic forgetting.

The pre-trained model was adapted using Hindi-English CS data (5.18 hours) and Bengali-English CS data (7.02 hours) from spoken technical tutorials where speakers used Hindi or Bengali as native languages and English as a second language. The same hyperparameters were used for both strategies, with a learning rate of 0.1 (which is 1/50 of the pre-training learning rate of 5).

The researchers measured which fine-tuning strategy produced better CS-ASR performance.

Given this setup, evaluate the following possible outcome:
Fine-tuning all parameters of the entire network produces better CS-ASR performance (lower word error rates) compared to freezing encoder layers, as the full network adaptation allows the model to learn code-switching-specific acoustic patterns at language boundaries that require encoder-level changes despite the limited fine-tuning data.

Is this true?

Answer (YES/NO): YES